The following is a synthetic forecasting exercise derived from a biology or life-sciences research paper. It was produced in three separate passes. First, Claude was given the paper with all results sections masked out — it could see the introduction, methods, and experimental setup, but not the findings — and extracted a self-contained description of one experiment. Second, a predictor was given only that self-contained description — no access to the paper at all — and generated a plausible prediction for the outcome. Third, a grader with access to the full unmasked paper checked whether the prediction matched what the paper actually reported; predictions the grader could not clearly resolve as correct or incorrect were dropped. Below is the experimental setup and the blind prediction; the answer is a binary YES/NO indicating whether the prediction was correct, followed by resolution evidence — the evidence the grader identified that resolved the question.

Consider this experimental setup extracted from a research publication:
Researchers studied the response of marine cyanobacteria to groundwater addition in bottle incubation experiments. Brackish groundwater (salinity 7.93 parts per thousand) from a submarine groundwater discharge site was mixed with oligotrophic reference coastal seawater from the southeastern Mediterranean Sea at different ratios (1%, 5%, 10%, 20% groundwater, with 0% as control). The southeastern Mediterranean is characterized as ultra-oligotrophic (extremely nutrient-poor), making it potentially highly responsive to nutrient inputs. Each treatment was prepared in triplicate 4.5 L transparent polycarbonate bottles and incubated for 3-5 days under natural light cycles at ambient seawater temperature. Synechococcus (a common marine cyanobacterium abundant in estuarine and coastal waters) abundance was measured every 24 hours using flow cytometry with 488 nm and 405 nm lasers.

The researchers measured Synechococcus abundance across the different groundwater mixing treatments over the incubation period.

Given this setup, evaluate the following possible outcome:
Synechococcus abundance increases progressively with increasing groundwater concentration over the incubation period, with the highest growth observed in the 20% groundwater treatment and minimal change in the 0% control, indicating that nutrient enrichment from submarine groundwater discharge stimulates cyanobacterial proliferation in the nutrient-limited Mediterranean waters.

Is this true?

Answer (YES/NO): NO